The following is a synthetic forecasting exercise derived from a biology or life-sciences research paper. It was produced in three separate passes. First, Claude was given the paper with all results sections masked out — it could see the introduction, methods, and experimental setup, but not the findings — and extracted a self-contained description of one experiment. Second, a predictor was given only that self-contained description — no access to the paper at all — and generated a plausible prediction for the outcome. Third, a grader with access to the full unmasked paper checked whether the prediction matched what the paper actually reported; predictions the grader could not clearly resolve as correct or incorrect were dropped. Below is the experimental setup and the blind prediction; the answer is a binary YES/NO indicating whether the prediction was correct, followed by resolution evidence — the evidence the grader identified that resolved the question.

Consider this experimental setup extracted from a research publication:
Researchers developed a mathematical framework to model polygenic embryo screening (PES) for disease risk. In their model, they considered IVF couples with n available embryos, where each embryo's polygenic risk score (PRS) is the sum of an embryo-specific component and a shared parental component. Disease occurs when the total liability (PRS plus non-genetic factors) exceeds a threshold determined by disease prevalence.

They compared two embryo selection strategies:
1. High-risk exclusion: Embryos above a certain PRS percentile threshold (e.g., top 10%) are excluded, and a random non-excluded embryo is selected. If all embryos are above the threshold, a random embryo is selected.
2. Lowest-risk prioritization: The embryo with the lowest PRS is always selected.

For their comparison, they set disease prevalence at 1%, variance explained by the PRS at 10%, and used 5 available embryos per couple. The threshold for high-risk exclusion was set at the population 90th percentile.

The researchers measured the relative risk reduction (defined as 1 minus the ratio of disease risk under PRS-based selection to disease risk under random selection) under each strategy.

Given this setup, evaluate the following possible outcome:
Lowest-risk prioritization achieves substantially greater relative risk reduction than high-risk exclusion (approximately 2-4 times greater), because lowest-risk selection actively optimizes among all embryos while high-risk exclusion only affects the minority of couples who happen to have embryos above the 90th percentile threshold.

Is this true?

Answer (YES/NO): YES